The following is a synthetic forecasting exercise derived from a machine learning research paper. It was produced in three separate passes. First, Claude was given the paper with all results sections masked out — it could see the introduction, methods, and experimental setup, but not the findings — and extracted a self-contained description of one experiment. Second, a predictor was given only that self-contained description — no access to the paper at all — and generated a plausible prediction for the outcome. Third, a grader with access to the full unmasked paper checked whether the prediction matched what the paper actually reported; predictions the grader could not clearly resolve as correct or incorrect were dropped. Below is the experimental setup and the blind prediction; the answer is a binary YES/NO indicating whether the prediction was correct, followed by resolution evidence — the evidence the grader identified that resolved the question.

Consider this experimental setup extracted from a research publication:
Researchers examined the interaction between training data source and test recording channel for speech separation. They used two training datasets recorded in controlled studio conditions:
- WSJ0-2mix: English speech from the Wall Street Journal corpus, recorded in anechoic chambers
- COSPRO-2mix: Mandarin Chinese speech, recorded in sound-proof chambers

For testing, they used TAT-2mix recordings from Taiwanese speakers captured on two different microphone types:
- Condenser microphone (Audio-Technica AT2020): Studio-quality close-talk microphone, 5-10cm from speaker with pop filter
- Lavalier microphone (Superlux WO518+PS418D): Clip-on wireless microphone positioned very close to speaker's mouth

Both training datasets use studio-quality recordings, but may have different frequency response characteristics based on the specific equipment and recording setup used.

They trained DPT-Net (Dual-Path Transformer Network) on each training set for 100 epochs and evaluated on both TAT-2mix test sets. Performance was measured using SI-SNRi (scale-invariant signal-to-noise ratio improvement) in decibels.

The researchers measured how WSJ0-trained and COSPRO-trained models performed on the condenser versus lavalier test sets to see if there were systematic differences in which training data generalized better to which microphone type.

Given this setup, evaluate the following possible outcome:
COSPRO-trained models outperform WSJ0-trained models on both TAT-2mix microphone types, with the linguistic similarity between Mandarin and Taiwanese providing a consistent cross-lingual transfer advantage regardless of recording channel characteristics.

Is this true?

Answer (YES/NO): NO